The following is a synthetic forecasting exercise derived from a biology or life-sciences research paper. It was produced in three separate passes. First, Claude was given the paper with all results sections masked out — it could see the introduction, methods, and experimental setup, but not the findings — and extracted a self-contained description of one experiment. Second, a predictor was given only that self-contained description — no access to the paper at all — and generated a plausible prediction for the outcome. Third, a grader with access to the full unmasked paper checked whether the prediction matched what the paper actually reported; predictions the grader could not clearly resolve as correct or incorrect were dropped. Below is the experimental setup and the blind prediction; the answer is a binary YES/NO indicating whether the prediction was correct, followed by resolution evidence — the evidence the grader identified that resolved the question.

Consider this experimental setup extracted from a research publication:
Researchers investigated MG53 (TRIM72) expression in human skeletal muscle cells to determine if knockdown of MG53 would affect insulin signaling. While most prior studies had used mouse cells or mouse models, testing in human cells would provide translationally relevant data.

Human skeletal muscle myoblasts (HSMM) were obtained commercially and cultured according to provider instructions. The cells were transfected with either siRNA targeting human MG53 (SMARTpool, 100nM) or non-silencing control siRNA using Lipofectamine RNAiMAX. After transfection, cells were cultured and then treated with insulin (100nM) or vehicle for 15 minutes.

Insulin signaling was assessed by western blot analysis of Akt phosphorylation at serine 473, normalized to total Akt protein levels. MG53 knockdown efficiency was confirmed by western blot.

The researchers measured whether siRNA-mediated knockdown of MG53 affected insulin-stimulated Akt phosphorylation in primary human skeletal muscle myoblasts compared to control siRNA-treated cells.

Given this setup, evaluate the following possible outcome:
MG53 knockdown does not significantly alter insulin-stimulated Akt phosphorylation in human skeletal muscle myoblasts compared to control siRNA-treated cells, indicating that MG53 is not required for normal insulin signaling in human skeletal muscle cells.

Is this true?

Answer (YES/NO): YES